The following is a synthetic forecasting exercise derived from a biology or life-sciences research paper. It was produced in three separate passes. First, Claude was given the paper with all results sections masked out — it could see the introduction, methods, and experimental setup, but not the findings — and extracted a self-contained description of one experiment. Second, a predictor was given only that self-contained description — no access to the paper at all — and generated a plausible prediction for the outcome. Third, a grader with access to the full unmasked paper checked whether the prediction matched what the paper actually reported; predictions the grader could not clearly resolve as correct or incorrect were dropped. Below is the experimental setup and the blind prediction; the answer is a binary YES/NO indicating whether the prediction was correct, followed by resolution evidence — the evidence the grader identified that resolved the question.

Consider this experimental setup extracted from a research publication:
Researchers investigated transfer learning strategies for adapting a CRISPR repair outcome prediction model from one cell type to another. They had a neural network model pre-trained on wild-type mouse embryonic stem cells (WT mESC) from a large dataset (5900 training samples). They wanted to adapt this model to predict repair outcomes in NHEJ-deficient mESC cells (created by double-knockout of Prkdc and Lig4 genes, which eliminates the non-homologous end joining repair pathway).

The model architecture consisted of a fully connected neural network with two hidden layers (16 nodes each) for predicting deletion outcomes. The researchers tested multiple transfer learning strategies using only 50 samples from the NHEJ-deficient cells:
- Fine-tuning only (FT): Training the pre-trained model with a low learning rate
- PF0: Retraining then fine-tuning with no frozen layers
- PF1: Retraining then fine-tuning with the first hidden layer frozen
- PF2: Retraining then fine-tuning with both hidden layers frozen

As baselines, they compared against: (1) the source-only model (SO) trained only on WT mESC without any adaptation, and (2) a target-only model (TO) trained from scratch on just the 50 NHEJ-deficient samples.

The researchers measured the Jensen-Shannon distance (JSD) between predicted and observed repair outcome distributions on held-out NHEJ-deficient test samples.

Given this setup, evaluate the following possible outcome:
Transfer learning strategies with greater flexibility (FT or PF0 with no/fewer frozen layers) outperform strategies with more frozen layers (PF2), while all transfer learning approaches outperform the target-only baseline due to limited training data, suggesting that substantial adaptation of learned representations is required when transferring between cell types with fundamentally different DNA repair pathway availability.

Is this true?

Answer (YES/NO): NO